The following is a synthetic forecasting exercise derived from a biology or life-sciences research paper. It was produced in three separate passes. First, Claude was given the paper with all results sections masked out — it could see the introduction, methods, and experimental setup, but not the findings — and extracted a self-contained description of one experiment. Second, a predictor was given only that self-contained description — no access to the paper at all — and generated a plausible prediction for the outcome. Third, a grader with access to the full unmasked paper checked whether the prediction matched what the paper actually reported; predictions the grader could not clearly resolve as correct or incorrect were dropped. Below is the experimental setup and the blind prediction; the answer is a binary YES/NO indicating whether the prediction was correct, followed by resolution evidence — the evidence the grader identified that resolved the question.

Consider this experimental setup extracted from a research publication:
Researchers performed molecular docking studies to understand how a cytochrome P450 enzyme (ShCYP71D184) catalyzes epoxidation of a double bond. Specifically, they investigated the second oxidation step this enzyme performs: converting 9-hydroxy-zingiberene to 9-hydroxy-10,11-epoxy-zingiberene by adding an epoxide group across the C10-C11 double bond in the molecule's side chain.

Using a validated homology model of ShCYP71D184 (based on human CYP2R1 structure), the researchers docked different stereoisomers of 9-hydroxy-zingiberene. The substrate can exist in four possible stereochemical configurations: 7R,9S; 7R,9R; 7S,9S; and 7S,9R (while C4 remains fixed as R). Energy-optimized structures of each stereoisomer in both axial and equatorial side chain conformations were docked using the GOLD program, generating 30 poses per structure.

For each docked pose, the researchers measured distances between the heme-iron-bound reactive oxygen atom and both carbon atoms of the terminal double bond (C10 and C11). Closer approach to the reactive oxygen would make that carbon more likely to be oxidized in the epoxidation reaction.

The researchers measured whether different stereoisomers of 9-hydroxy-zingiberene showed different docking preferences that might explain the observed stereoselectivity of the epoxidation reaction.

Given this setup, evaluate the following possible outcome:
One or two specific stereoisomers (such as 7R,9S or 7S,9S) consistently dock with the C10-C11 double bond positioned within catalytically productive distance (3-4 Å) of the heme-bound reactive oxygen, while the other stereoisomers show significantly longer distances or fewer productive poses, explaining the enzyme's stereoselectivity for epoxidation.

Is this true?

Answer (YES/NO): YES